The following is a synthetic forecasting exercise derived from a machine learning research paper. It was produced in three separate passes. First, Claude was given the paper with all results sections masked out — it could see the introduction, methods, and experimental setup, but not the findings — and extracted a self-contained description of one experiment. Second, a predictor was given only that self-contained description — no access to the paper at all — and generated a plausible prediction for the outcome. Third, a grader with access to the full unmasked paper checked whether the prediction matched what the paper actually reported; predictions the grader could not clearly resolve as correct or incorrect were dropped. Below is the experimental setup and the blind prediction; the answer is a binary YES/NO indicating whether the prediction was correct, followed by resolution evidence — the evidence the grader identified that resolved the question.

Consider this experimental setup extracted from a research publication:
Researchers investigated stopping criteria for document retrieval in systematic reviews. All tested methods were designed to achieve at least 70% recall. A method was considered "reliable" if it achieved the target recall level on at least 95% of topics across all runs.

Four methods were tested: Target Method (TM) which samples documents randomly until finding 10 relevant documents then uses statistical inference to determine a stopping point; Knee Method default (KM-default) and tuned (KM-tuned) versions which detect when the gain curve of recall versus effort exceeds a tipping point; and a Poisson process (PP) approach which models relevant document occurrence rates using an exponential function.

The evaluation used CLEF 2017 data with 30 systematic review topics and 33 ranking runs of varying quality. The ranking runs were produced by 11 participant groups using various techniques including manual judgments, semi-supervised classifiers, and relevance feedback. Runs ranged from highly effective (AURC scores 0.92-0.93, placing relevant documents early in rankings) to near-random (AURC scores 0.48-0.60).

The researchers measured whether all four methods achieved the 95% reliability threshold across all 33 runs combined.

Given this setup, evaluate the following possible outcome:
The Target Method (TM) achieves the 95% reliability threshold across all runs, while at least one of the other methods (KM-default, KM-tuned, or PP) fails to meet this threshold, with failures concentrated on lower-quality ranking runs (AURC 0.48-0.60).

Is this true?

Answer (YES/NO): NO